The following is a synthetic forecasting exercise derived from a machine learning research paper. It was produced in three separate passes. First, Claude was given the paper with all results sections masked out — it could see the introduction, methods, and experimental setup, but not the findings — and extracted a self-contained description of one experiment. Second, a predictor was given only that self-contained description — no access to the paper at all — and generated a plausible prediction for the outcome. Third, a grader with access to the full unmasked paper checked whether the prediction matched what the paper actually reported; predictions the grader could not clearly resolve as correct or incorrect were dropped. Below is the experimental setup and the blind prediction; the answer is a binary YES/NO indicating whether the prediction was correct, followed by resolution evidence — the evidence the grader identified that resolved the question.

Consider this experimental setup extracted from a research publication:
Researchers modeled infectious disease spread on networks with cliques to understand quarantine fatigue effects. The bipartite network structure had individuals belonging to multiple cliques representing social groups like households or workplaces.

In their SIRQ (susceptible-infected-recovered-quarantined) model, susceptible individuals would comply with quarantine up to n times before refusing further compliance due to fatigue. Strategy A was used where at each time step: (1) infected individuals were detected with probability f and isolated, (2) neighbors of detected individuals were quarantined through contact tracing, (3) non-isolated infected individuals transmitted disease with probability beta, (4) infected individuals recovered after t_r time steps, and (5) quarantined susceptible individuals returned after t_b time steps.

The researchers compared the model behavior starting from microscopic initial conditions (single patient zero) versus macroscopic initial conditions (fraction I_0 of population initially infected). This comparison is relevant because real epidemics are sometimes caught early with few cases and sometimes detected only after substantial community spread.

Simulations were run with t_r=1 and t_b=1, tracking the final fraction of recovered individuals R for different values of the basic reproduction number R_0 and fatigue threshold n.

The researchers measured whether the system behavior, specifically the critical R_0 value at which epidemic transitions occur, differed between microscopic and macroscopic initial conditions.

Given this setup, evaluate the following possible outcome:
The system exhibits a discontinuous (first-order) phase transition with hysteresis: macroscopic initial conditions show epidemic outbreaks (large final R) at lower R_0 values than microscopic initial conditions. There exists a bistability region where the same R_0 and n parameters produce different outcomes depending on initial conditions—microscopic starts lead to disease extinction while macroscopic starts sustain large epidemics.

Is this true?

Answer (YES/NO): YES